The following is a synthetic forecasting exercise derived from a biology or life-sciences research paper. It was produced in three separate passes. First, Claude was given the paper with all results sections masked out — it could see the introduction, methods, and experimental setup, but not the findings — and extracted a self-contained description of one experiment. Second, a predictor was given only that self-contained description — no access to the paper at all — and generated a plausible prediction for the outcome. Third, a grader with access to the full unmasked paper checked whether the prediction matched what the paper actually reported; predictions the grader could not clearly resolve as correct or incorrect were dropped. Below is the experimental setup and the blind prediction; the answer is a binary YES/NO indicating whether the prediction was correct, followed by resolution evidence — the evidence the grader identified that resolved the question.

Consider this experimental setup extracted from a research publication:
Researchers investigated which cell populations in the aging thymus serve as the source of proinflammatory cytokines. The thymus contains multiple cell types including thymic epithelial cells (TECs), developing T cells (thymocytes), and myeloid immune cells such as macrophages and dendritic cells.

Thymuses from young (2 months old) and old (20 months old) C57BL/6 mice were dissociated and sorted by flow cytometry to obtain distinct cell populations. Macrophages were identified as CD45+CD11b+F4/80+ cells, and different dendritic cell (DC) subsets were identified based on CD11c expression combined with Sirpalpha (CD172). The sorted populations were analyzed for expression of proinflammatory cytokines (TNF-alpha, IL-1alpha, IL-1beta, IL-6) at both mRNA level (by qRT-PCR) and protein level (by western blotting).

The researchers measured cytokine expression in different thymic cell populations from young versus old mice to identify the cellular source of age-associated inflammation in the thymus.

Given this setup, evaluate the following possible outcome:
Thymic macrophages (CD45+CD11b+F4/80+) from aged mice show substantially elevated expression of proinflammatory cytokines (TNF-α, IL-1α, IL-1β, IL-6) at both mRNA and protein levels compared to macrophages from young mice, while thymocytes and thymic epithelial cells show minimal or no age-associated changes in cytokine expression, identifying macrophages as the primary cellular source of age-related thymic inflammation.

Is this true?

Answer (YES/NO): NO